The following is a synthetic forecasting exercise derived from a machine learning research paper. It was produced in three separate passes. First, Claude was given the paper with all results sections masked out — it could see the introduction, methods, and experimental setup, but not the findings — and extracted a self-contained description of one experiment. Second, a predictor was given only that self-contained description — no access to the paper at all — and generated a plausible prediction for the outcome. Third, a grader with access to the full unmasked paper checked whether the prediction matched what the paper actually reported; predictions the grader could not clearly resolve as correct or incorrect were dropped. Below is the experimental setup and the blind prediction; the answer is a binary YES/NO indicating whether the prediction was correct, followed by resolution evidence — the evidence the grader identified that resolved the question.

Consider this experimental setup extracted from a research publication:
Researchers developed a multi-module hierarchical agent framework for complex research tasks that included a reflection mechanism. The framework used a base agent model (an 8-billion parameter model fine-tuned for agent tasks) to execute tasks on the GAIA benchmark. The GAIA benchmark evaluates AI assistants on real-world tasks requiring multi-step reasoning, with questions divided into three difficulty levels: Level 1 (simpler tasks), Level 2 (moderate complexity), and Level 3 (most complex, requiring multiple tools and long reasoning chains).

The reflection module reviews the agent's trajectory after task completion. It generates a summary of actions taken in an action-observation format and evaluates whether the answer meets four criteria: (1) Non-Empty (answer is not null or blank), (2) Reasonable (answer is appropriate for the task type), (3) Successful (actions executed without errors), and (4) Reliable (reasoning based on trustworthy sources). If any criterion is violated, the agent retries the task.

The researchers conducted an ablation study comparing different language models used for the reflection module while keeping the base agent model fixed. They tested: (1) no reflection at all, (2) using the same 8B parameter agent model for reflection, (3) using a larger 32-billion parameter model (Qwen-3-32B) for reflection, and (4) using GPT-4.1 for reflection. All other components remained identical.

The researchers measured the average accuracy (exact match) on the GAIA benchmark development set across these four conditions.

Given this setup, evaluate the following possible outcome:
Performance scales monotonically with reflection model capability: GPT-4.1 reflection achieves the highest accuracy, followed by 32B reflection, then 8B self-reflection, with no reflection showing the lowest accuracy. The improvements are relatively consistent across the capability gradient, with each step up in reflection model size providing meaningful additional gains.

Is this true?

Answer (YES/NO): NO